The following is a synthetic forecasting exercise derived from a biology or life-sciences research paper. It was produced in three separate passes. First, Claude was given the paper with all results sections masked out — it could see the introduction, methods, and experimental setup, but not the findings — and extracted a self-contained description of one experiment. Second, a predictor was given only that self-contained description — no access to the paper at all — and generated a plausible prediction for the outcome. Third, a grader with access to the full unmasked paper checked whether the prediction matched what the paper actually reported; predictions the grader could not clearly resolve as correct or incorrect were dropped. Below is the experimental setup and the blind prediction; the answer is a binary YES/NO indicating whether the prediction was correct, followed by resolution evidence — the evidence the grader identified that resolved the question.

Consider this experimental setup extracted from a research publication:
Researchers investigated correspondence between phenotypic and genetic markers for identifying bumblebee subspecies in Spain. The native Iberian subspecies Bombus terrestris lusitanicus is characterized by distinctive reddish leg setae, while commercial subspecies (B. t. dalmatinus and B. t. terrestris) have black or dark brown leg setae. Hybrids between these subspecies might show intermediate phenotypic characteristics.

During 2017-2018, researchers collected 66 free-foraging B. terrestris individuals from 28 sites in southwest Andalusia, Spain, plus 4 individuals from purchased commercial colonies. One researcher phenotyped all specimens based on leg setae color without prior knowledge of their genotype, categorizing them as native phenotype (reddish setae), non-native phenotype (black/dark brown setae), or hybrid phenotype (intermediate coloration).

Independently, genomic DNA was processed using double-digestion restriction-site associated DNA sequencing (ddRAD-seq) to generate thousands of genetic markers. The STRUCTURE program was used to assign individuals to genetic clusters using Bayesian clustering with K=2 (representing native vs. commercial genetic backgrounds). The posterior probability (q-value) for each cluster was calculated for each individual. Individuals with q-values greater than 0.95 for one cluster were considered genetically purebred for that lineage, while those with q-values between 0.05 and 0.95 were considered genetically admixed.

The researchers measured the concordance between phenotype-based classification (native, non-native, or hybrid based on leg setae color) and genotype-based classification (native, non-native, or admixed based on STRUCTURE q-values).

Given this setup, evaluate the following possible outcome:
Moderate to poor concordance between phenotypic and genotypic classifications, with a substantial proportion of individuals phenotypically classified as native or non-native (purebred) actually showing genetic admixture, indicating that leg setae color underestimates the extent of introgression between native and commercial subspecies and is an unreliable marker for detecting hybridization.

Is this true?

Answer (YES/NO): YES